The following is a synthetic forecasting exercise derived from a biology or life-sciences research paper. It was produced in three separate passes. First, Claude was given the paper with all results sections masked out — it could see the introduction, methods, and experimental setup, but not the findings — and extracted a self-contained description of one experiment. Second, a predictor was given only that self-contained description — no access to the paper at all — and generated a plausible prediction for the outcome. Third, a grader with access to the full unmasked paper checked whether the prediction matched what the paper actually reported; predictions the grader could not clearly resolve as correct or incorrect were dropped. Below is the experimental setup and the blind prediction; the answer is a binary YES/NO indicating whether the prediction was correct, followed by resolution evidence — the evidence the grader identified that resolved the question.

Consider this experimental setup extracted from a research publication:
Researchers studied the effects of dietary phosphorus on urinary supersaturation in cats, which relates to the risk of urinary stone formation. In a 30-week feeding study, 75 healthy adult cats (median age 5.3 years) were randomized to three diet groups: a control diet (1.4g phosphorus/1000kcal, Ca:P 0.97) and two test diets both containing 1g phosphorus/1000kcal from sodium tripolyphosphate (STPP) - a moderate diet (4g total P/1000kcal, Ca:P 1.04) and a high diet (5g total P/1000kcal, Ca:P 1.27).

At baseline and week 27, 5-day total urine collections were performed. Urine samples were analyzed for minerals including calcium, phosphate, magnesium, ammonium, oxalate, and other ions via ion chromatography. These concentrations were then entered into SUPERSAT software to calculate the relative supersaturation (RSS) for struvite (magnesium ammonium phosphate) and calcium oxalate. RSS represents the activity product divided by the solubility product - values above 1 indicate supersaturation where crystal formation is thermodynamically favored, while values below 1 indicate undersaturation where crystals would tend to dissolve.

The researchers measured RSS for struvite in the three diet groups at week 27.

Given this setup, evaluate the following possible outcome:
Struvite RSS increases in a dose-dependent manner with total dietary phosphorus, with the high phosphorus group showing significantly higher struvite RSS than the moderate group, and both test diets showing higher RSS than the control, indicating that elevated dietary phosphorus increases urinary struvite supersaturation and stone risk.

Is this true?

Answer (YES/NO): NO